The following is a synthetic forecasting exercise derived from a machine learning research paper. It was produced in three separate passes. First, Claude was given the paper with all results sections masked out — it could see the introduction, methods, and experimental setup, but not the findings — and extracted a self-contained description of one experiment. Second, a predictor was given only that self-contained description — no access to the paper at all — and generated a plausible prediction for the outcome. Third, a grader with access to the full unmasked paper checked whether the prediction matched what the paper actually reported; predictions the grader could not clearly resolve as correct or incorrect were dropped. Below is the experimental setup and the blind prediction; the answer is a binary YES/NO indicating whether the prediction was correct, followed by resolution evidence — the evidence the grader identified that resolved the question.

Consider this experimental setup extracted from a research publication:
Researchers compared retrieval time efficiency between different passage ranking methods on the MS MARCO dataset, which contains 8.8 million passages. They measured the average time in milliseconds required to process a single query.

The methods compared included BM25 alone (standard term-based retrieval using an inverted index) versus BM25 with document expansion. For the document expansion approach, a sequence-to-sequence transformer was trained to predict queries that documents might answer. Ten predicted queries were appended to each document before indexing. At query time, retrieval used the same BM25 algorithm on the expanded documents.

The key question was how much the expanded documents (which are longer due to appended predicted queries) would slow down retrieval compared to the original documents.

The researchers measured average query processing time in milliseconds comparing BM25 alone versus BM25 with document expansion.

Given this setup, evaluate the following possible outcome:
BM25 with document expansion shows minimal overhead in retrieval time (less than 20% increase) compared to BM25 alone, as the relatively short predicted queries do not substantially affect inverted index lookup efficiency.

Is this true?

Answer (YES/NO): NO